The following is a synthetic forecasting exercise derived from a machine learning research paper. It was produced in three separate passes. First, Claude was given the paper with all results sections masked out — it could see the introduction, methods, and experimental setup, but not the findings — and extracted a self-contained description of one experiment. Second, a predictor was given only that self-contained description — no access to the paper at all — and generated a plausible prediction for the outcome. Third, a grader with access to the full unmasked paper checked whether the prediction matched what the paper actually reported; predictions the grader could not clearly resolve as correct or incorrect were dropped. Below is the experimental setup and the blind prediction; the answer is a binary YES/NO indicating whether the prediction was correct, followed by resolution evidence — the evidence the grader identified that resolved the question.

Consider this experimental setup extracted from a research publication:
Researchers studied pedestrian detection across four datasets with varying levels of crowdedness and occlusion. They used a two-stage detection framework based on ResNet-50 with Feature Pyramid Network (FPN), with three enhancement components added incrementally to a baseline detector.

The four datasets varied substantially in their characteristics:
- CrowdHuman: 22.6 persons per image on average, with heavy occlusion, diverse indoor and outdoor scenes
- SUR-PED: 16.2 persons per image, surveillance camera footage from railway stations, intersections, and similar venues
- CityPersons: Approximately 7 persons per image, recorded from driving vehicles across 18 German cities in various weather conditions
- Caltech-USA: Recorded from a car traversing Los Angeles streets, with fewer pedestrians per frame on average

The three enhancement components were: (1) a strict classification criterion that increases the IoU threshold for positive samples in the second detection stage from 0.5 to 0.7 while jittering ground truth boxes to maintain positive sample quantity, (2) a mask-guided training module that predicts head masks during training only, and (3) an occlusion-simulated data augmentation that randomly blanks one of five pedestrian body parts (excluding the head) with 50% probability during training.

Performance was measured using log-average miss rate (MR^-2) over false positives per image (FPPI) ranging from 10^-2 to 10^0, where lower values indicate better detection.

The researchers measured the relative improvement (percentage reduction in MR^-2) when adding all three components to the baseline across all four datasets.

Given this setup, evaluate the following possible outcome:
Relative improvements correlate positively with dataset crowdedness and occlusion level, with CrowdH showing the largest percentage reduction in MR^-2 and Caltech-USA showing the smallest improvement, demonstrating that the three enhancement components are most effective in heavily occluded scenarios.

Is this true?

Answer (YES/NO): NO